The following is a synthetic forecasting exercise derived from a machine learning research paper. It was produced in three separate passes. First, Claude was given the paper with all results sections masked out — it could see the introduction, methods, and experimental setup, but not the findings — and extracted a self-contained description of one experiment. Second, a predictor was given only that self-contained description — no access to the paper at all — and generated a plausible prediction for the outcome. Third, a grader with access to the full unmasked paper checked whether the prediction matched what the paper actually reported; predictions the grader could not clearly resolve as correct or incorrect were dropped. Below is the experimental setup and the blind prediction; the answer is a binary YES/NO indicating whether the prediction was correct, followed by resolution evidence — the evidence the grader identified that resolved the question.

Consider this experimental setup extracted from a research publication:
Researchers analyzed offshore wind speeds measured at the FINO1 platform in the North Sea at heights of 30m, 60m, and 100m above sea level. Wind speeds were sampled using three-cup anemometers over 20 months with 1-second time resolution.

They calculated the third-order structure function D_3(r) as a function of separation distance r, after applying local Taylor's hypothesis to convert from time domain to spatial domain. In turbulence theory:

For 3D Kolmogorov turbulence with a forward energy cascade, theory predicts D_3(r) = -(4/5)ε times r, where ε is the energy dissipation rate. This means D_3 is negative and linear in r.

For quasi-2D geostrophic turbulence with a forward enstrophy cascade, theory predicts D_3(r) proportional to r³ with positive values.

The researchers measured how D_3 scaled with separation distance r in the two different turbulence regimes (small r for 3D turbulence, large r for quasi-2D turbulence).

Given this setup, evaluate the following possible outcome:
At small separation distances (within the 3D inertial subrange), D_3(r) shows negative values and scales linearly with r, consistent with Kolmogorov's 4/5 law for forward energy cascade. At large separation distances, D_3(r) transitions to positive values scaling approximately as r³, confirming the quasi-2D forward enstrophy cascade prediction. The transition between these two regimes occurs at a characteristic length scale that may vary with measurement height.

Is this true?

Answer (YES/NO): NO